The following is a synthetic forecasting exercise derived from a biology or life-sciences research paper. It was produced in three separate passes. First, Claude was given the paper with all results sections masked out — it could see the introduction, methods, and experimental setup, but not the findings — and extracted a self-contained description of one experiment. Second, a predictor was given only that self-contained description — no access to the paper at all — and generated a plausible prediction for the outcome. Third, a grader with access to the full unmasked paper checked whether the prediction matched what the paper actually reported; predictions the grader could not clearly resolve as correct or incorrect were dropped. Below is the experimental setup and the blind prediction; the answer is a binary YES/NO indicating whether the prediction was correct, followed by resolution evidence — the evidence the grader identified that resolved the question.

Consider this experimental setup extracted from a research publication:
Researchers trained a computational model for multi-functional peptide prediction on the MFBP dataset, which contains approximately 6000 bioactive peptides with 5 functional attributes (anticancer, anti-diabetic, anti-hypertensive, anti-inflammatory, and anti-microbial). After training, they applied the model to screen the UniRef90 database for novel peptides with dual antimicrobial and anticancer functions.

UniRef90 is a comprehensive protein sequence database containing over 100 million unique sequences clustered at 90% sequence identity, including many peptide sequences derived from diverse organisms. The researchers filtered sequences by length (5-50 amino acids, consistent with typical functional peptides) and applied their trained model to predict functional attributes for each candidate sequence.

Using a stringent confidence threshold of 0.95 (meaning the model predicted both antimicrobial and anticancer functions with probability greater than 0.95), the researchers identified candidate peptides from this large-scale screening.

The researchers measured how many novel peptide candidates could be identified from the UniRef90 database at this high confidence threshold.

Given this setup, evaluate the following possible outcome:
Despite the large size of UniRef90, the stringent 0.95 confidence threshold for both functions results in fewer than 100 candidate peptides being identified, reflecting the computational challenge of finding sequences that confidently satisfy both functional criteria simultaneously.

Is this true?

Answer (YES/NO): YES